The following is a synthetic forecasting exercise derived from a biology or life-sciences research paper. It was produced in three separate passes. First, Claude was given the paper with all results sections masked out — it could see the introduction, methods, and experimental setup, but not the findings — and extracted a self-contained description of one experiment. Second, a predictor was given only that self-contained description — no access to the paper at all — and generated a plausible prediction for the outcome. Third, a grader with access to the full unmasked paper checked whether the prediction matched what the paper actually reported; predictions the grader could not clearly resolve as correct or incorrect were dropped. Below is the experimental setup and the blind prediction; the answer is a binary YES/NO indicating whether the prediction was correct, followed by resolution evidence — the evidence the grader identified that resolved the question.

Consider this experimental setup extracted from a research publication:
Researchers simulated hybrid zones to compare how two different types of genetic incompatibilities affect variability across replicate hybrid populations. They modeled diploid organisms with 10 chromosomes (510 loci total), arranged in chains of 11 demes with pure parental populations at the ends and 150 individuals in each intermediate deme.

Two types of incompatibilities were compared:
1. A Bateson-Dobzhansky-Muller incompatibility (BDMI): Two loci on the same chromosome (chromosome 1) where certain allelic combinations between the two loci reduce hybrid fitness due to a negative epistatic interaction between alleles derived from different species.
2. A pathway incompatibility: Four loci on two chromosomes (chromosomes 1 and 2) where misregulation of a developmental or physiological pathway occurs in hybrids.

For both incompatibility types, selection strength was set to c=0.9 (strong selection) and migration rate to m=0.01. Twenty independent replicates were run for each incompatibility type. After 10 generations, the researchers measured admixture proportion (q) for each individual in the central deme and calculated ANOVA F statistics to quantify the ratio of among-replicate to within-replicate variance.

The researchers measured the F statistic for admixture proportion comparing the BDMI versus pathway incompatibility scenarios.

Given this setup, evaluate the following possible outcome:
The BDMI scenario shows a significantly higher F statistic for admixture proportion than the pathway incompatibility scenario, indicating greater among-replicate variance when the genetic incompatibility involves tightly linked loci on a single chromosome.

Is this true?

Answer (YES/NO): YES